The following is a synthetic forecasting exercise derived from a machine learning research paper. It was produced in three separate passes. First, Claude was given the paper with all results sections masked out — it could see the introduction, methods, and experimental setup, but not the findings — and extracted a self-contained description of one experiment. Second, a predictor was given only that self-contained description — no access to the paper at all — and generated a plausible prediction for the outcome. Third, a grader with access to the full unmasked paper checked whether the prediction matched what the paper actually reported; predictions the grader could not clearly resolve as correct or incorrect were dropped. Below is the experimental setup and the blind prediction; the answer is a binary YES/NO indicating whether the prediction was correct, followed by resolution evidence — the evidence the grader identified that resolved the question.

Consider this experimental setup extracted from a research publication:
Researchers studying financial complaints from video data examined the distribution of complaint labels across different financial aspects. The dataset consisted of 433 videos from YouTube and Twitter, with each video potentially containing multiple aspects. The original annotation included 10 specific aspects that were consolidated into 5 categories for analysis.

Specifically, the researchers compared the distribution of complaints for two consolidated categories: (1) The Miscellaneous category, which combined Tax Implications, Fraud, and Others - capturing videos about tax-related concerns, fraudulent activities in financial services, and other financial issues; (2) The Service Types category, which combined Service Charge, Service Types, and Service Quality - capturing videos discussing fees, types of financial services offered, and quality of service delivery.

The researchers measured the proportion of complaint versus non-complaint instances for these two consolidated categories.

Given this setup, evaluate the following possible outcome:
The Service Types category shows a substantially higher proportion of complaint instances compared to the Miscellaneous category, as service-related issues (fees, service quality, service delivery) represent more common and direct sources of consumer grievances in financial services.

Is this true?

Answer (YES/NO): NO